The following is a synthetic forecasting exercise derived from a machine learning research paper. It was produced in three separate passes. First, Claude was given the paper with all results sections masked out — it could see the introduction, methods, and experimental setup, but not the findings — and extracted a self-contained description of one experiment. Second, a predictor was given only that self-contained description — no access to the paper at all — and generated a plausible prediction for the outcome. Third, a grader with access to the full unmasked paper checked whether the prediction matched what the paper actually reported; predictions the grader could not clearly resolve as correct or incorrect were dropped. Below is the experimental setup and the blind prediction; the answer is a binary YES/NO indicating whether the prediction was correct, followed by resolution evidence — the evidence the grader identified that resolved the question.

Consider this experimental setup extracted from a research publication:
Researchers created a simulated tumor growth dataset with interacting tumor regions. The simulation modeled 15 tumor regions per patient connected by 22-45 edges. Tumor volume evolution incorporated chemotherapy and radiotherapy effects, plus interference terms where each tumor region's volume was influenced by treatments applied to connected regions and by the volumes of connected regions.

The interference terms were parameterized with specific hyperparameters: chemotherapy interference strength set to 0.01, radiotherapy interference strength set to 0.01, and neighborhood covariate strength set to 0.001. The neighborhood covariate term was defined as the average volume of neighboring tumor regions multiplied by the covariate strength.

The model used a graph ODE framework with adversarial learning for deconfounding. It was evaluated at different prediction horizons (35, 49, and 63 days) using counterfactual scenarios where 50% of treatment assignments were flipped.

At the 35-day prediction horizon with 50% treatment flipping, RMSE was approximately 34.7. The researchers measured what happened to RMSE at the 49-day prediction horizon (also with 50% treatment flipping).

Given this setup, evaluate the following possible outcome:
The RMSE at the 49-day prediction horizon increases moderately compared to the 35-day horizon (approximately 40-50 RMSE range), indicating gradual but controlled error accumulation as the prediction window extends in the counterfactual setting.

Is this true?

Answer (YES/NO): NO